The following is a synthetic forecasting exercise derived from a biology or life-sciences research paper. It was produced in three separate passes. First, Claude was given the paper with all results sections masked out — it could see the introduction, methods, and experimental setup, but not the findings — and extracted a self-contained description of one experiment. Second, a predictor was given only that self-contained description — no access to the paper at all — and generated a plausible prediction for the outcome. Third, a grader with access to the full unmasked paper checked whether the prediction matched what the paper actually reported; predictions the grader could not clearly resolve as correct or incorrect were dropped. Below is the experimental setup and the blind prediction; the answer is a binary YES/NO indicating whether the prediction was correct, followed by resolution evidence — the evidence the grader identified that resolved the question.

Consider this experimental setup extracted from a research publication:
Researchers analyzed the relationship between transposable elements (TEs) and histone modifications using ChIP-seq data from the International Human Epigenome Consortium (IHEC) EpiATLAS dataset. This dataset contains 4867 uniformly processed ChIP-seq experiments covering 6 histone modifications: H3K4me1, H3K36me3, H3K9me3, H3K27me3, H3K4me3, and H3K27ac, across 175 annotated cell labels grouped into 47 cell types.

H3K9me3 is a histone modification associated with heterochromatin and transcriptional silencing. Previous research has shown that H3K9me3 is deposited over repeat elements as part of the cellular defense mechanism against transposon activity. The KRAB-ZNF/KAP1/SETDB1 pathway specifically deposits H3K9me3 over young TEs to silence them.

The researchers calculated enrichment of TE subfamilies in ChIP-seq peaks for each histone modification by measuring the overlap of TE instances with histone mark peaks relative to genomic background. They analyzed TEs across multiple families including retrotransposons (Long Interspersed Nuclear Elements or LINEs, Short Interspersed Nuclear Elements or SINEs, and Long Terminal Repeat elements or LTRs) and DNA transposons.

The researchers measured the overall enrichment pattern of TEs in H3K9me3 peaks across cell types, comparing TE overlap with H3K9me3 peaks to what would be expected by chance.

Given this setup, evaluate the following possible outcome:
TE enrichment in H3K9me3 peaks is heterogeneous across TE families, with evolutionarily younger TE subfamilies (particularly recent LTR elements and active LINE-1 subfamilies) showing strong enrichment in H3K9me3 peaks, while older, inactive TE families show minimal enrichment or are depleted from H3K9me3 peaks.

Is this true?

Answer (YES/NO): YES